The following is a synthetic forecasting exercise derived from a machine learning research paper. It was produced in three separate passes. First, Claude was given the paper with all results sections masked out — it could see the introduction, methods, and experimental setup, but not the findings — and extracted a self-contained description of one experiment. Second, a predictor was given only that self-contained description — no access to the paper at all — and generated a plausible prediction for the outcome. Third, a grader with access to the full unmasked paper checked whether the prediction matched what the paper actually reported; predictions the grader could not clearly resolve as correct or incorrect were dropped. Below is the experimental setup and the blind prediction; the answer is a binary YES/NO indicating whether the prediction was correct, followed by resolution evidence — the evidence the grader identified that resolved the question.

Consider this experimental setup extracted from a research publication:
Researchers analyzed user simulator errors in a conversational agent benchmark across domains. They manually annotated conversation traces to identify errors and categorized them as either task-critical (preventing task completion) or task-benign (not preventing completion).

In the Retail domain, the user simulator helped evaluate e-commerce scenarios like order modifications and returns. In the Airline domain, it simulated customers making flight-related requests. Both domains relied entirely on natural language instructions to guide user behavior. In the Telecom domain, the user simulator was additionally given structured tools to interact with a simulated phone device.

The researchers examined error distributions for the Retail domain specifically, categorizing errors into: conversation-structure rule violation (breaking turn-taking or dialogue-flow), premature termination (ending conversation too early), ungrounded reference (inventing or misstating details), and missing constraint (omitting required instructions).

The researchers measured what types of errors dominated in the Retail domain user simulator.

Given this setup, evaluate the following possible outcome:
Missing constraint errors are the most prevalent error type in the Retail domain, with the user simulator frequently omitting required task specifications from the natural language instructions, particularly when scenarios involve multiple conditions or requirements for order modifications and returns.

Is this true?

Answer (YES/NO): NO